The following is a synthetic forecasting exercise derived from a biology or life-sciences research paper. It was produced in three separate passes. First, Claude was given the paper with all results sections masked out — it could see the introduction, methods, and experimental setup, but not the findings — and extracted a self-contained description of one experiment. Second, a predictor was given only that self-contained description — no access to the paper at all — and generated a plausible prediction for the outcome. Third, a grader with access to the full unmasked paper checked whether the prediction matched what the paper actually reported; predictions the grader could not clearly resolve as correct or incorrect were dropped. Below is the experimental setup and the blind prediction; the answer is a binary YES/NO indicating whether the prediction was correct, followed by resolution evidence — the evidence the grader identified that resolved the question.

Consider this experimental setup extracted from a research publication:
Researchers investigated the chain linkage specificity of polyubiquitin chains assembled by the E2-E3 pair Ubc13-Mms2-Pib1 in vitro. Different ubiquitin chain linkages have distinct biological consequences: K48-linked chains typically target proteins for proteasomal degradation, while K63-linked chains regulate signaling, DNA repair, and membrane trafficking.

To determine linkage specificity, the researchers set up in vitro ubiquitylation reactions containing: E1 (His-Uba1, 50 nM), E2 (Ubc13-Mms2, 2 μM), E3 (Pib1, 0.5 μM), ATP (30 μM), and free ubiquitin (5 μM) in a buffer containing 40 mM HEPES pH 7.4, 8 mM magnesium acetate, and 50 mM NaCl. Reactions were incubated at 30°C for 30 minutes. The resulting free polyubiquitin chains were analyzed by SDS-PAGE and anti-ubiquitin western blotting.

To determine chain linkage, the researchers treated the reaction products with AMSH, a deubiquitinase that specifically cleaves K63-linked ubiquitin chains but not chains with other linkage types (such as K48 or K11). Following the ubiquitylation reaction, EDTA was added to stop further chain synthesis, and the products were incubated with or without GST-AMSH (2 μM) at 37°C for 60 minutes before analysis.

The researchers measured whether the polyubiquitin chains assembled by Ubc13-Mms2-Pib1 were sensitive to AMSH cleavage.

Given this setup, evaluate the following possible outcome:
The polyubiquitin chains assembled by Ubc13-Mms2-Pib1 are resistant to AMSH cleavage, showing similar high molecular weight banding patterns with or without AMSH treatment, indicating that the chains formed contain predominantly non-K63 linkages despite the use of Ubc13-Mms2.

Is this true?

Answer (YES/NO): NO